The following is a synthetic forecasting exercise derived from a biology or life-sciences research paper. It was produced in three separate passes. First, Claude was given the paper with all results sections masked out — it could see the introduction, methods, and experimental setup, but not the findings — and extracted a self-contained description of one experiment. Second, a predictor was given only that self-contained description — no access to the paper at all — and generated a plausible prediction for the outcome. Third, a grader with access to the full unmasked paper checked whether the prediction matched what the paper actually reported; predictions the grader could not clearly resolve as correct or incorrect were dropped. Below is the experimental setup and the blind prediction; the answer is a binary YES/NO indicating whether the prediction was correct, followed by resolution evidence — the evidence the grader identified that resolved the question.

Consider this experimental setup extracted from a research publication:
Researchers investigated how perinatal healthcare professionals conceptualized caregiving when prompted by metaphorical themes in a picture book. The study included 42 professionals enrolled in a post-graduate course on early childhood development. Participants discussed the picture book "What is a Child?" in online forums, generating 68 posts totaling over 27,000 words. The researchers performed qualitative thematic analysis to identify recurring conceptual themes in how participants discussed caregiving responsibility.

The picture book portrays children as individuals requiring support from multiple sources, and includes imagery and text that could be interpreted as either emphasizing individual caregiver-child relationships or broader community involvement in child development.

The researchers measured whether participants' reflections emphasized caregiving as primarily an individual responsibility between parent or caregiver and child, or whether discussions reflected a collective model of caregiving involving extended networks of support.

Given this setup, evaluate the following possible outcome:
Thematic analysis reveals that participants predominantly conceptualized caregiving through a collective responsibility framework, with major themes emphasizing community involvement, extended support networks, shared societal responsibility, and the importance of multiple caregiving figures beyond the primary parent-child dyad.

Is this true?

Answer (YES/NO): NO